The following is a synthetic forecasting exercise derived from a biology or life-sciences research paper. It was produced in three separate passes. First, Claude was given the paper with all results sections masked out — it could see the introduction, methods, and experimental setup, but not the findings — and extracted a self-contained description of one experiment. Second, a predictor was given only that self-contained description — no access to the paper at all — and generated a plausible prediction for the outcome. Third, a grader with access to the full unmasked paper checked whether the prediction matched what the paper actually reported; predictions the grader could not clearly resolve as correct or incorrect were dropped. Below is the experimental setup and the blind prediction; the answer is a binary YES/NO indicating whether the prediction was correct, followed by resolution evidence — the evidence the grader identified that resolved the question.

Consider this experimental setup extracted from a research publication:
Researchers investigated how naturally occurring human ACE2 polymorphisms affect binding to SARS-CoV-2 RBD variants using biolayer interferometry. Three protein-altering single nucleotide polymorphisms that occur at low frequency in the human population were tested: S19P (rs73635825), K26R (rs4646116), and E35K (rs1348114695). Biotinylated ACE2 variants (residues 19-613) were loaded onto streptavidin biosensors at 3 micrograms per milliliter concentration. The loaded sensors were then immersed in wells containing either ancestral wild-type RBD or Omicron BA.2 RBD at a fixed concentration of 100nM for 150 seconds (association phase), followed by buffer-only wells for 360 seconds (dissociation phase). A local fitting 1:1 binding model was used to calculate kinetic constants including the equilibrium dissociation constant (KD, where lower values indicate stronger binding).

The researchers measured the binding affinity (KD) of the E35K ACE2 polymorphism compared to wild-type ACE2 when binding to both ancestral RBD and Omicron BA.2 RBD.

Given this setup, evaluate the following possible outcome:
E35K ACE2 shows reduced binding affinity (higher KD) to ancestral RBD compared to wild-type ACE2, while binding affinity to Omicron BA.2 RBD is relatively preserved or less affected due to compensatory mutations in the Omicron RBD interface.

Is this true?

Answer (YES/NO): NO